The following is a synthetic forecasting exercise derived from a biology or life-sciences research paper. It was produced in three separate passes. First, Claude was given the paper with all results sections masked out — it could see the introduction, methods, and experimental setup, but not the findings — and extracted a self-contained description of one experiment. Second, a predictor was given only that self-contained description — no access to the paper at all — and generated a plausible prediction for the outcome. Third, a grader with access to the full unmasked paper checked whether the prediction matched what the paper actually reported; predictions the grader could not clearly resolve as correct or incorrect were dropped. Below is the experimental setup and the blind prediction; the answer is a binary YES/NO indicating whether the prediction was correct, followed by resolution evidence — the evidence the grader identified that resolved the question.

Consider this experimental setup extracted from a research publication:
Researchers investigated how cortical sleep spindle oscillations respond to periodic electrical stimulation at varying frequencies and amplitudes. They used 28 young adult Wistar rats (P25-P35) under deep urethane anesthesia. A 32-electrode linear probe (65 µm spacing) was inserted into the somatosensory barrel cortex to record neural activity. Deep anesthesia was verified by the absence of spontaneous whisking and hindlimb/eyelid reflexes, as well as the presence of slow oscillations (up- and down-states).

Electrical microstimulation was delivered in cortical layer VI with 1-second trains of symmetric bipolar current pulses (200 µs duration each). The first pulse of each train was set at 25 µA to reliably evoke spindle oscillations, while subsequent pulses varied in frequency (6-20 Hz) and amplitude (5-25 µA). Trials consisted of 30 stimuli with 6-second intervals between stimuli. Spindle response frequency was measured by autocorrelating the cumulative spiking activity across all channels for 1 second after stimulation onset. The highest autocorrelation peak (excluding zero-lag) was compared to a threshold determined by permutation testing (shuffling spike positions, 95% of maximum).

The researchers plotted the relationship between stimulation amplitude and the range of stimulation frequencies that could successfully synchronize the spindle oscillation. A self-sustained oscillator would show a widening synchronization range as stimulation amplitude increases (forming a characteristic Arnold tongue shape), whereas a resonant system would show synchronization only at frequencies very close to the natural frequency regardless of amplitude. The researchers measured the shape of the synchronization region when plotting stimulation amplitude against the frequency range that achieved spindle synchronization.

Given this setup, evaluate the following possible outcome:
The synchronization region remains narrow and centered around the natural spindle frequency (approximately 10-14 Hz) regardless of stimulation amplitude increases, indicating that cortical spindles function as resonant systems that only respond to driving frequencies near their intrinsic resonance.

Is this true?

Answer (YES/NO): NO